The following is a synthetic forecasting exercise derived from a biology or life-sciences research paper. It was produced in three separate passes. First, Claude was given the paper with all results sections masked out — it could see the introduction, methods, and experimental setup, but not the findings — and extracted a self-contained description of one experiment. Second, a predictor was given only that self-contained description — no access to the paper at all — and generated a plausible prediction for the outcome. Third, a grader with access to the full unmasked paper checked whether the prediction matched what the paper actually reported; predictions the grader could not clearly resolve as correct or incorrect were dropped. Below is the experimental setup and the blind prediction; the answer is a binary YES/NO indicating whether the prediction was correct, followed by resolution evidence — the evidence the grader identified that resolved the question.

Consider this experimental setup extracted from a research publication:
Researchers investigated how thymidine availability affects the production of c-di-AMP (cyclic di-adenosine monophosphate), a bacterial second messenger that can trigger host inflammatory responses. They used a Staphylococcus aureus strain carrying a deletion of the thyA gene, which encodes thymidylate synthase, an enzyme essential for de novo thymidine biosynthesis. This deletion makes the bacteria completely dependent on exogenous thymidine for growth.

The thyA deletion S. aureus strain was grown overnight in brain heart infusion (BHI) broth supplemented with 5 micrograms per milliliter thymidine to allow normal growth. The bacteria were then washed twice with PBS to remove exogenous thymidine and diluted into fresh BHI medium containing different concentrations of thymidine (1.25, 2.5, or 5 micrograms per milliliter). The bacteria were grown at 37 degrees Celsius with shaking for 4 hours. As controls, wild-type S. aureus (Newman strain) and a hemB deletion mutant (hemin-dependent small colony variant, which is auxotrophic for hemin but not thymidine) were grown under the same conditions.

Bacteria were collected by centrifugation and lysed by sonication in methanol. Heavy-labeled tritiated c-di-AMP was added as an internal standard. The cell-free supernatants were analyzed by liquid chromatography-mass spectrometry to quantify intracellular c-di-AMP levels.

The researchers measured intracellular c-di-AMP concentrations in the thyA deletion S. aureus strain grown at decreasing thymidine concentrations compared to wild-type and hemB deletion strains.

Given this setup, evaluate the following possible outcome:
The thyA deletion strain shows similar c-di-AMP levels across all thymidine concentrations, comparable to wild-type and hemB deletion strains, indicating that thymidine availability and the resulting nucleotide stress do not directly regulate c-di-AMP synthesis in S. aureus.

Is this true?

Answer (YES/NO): NO